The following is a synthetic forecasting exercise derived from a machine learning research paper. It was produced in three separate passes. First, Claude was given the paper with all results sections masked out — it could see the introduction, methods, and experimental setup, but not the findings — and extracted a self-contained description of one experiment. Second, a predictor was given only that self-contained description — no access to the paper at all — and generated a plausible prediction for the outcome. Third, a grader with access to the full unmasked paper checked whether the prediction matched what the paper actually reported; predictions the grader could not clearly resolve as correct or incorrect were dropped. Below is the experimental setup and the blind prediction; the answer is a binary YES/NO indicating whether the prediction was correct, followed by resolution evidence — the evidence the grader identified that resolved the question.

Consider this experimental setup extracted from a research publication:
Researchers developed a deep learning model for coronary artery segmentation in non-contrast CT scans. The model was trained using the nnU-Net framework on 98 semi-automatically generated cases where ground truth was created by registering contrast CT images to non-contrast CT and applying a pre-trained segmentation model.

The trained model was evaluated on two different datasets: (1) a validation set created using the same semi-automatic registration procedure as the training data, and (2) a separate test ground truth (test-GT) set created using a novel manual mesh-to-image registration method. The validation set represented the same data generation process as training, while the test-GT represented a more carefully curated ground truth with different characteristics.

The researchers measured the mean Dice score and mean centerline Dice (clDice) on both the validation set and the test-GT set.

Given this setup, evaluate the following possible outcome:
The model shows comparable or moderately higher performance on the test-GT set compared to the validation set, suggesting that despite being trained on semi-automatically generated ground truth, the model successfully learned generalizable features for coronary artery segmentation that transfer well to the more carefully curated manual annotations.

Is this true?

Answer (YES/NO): NO